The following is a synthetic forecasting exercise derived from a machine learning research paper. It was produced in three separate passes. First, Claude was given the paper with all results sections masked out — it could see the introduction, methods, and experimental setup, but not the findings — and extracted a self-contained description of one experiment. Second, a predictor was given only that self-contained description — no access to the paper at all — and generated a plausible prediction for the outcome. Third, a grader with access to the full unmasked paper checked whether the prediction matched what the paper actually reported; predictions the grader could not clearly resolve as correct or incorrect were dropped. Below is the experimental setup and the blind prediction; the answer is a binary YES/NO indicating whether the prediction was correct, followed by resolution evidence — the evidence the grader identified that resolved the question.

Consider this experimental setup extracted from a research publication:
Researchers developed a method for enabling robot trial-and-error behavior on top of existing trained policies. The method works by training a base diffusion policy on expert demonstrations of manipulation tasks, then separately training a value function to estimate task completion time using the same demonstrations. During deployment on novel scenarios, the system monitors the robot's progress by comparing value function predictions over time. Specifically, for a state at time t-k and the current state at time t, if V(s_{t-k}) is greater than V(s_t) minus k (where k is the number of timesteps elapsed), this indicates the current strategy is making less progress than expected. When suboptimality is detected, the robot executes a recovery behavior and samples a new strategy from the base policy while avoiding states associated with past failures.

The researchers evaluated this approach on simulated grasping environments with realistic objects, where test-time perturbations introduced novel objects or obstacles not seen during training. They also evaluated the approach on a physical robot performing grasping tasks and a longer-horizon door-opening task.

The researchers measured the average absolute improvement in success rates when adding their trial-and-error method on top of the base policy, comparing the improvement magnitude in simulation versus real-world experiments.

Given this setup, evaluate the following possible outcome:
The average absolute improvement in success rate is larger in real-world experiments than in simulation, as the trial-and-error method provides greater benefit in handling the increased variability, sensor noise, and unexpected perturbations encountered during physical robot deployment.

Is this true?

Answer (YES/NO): YES